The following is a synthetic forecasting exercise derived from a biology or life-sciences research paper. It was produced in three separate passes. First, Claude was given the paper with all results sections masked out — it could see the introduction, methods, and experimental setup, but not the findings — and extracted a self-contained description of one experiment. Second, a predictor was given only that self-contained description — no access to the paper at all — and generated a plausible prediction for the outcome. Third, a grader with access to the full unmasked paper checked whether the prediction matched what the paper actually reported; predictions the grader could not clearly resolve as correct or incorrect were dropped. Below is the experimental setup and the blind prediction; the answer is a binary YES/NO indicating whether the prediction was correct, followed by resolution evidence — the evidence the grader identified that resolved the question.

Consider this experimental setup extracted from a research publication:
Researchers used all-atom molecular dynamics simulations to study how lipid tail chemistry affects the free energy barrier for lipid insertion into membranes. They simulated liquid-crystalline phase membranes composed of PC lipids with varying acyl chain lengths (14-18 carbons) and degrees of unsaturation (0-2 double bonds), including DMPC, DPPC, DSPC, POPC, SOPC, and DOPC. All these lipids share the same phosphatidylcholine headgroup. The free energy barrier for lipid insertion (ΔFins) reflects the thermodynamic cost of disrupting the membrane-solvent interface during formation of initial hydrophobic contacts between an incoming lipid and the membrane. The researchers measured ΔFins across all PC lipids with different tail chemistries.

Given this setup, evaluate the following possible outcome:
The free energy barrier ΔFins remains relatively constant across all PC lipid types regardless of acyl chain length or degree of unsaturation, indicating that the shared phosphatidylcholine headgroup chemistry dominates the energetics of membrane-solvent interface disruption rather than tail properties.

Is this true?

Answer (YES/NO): YES